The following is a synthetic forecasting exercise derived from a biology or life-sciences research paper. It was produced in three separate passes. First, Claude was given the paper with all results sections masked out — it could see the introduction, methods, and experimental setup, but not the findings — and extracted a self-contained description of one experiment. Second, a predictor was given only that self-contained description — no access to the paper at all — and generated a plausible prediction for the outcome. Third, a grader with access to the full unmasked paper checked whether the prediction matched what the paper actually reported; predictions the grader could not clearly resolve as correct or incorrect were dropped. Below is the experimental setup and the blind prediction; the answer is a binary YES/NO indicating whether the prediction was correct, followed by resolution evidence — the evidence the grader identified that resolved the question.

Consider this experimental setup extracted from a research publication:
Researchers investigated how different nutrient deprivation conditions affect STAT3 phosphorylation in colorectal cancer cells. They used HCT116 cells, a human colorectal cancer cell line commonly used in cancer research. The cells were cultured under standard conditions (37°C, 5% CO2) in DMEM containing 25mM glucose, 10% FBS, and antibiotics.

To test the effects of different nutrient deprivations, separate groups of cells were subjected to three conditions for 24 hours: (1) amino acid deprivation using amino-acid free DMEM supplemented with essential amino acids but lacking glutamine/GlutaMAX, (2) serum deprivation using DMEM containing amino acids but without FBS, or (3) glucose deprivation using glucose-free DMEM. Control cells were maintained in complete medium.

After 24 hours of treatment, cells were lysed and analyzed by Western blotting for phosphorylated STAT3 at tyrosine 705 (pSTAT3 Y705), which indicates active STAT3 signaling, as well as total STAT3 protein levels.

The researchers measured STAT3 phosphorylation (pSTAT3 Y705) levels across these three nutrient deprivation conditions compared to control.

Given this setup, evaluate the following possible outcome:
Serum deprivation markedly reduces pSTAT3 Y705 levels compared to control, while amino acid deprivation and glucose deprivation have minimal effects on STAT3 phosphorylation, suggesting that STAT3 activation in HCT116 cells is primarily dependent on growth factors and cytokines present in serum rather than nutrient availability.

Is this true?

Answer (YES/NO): NO